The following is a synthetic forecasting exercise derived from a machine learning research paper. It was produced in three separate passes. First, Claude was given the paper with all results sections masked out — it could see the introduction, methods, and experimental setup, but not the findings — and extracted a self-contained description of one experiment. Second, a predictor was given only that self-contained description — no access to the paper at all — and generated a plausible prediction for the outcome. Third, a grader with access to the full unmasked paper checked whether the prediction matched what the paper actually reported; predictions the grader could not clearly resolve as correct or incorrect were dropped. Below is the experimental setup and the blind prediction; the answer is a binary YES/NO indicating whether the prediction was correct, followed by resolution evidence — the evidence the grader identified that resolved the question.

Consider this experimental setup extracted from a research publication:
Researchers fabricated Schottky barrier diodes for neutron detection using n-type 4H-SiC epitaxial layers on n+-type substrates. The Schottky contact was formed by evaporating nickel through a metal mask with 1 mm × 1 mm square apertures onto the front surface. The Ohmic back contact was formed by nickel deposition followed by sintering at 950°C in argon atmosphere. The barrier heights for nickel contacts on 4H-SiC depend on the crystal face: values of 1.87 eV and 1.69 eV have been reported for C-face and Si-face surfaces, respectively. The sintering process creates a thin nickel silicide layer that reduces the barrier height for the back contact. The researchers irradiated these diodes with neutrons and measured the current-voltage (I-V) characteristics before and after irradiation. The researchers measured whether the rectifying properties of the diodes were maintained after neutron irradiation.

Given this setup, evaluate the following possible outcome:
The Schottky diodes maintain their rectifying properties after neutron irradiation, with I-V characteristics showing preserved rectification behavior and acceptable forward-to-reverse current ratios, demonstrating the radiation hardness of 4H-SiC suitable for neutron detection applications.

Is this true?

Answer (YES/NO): YES